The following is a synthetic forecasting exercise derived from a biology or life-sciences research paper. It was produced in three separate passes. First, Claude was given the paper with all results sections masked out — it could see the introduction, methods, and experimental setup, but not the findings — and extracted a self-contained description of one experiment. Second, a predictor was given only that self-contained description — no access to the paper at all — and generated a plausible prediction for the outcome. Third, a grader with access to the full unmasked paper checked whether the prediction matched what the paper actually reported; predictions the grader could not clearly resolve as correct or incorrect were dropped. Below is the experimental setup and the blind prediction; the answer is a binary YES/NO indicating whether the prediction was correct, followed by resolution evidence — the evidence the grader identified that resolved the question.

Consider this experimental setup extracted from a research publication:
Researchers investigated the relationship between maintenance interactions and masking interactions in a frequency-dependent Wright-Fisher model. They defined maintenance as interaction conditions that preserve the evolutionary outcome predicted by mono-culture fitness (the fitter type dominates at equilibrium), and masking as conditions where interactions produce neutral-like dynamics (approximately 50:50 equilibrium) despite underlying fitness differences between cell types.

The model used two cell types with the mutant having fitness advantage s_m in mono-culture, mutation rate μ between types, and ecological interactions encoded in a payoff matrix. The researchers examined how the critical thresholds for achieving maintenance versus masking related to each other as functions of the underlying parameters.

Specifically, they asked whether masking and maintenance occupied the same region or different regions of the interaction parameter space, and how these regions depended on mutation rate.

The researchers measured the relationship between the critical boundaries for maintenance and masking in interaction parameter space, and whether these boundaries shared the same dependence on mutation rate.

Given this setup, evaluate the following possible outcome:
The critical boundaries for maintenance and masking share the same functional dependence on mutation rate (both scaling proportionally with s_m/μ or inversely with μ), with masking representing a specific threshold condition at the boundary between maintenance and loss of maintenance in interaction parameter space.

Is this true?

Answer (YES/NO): NO